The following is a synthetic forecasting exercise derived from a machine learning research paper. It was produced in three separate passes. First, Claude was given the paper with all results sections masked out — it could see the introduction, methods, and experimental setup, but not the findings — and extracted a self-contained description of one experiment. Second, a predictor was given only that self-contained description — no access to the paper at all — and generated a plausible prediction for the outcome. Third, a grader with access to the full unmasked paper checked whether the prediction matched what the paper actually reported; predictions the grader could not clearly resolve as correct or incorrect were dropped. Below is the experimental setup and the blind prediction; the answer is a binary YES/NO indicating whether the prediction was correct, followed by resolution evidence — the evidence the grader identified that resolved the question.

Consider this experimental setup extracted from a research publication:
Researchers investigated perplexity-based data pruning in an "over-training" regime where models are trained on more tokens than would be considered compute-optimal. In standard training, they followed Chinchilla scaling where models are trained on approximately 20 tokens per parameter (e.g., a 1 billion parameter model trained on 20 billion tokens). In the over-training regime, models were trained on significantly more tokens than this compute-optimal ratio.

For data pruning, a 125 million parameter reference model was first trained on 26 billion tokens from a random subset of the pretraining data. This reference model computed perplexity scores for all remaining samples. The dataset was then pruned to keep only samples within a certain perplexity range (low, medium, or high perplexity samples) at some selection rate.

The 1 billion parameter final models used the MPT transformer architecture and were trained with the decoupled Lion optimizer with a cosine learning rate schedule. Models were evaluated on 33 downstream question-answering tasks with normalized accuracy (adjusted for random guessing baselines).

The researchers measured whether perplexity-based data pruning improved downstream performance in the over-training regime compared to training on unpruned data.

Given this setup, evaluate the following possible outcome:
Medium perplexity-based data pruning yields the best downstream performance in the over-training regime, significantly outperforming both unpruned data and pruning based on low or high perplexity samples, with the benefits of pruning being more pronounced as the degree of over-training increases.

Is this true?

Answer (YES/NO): NO